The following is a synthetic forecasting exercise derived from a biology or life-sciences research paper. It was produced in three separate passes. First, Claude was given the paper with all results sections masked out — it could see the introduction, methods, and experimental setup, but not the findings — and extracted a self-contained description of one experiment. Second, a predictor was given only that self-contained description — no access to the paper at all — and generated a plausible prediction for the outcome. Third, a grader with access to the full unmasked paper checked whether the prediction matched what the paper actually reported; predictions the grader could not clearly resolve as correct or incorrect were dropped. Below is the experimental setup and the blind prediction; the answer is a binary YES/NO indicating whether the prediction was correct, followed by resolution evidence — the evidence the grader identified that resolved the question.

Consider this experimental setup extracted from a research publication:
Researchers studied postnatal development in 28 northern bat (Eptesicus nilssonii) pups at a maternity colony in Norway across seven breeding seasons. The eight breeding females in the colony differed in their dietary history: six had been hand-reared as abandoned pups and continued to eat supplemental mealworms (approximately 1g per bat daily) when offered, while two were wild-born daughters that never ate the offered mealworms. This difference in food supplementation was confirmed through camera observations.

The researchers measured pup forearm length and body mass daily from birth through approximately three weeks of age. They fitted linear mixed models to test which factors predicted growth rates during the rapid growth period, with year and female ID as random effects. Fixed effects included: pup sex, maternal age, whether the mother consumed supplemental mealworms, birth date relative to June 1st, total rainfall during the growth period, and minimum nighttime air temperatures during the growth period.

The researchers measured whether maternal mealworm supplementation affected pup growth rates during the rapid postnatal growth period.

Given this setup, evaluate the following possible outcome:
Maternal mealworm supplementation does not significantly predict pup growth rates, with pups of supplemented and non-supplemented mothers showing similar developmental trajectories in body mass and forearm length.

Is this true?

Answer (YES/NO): YES